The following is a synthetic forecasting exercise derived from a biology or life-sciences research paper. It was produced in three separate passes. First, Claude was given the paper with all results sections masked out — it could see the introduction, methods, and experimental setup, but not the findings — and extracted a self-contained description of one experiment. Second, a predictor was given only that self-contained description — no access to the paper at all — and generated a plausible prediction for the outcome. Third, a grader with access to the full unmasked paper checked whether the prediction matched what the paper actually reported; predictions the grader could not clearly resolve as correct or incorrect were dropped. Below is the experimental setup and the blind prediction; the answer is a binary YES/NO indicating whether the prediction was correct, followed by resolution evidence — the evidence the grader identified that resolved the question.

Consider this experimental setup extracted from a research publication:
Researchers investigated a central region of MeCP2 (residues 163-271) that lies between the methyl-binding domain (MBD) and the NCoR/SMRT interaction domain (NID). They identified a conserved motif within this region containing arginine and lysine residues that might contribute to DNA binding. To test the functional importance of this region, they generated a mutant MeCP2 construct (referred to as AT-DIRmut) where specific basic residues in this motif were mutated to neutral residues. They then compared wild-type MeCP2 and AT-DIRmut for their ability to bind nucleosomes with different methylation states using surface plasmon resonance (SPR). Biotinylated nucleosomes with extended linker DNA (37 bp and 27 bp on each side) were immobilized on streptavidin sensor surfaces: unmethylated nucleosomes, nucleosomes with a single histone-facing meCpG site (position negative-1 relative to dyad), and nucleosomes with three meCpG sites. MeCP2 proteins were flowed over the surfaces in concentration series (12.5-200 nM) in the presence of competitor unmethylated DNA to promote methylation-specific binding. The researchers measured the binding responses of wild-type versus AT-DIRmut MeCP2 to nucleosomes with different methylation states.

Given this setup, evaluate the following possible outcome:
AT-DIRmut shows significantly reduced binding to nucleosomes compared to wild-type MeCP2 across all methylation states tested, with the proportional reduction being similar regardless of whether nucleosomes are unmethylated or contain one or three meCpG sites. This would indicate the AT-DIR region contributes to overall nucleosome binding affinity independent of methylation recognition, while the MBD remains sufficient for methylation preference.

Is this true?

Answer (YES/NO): NO